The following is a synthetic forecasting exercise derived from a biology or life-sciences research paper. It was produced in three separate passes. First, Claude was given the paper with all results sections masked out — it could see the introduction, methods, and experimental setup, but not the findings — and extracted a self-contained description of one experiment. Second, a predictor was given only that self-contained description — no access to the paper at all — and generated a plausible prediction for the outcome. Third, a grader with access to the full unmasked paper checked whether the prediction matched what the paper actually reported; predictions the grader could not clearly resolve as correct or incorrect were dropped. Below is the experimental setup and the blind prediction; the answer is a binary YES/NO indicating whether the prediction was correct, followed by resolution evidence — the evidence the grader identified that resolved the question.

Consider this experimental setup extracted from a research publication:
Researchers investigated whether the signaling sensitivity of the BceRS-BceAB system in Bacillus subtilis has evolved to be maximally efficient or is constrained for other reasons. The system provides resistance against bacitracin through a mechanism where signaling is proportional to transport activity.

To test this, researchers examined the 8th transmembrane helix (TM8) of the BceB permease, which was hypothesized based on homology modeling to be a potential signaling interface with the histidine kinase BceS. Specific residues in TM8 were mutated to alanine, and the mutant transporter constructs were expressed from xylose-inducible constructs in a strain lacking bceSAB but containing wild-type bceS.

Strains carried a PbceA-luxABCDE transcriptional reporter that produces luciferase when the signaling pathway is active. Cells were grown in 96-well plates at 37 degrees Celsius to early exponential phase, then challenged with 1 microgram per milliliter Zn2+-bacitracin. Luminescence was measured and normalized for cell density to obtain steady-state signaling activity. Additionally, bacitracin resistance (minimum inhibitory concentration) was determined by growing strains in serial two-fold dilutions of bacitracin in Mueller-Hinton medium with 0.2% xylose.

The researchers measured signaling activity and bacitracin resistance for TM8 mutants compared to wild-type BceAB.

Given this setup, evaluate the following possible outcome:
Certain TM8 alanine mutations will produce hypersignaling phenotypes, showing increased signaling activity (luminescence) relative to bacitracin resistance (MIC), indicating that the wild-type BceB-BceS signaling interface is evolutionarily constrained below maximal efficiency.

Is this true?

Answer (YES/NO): YES